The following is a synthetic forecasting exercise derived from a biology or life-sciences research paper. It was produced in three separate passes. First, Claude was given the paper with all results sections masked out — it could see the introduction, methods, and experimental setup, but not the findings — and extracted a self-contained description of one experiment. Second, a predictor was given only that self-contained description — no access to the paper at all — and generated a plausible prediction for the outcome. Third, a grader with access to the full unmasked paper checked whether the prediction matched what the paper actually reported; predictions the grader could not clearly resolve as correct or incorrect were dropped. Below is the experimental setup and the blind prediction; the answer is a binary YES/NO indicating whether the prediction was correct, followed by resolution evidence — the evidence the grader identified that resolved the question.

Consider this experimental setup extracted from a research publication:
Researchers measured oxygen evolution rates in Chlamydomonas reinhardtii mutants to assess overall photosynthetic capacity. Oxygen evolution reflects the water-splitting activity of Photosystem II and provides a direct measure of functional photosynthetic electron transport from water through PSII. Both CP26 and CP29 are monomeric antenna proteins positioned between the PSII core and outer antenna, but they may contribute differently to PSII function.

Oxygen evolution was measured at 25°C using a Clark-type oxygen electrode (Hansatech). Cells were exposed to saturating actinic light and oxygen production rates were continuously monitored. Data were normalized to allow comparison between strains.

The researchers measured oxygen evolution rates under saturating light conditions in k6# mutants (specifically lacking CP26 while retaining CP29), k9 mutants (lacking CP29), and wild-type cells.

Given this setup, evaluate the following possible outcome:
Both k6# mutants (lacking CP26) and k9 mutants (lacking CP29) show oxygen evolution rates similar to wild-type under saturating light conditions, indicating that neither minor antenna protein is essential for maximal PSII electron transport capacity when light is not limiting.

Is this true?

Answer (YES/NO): NO